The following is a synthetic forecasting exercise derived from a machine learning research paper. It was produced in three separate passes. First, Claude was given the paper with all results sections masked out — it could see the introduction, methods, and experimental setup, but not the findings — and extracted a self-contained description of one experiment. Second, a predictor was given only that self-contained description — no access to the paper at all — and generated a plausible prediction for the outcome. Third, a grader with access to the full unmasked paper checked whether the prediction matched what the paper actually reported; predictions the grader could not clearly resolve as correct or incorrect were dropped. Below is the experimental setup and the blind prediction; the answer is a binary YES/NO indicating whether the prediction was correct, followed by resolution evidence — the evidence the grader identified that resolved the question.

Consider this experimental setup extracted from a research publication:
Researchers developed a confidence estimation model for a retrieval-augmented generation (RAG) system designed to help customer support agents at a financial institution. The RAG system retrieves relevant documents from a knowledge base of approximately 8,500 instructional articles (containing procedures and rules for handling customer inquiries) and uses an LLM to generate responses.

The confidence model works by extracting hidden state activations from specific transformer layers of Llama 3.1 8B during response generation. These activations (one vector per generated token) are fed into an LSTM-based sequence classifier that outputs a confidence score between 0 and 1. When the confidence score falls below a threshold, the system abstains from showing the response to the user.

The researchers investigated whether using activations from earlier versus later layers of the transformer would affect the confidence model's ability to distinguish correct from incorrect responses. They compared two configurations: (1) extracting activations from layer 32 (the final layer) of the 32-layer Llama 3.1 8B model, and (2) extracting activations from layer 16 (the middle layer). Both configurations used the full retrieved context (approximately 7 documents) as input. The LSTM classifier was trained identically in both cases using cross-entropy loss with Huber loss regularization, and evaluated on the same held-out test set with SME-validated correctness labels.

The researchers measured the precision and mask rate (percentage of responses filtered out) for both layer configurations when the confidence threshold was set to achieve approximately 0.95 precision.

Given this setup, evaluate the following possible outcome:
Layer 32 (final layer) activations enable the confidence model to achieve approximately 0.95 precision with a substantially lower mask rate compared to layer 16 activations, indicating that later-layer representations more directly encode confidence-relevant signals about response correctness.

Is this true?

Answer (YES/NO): NO